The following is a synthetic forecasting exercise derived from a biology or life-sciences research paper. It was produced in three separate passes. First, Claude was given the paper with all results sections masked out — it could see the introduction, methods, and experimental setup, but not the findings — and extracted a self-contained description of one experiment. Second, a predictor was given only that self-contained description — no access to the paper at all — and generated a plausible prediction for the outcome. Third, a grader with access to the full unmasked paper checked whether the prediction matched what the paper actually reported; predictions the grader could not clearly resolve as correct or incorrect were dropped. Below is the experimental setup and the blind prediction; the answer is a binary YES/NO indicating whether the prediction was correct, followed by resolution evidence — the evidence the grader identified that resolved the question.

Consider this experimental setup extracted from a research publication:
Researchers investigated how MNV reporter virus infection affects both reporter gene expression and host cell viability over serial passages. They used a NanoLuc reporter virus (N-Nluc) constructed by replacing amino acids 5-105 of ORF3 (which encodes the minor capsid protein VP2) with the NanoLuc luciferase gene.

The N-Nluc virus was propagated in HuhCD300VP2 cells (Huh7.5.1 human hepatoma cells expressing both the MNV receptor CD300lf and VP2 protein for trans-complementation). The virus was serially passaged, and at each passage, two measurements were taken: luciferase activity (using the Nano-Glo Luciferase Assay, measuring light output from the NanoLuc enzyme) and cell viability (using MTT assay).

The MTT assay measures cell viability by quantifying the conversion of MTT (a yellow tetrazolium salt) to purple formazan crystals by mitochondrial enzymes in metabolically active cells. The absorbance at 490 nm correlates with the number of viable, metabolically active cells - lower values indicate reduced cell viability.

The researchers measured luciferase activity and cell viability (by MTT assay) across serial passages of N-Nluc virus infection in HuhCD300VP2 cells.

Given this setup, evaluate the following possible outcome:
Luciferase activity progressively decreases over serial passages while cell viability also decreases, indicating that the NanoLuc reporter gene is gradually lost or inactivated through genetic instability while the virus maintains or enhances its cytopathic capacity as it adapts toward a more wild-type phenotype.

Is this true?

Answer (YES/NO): NO